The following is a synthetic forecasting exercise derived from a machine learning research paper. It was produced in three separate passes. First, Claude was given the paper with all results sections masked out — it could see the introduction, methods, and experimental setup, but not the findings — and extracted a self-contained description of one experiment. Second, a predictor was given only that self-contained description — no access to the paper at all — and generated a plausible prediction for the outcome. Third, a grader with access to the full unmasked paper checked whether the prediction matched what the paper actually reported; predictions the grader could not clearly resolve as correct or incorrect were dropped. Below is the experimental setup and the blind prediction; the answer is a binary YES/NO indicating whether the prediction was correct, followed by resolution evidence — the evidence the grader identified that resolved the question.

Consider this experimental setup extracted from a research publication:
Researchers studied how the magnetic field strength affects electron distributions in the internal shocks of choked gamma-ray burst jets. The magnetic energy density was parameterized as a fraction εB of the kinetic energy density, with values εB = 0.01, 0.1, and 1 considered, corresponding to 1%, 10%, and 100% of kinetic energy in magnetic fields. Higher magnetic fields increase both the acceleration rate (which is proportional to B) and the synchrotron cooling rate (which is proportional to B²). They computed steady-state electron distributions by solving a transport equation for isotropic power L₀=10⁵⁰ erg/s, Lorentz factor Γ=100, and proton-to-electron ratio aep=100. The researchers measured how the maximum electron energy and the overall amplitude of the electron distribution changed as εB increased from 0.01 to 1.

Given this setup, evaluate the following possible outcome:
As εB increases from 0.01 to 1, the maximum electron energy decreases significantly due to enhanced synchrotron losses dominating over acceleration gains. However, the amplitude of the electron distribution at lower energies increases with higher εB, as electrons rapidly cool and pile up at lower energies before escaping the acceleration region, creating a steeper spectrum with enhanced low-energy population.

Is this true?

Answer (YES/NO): NO